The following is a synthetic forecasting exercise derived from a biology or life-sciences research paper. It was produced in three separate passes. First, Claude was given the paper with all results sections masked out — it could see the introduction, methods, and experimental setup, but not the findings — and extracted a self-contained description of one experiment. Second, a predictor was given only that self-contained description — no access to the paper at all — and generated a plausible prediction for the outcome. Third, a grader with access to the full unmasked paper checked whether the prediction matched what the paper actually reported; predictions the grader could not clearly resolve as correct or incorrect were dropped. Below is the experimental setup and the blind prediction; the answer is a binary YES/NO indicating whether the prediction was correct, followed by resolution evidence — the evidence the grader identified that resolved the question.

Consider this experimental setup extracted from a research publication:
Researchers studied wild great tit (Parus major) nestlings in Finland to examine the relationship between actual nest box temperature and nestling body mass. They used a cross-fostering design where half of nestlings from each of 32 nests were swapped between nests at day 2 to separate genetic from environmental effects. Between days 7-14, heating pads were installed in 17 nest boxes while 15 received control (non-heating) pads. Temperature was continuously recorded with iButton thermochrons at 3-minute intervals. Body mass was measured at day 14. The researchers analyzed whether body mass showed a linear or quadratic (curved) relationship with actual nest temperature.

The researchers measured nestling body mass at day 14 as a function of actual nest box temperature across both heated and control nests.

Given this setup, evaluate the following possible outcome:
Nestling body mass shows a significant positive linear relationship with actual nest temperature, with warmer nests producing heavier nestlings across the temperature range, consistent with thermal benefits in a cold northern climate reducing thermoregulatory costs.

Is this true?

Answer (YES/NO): NO